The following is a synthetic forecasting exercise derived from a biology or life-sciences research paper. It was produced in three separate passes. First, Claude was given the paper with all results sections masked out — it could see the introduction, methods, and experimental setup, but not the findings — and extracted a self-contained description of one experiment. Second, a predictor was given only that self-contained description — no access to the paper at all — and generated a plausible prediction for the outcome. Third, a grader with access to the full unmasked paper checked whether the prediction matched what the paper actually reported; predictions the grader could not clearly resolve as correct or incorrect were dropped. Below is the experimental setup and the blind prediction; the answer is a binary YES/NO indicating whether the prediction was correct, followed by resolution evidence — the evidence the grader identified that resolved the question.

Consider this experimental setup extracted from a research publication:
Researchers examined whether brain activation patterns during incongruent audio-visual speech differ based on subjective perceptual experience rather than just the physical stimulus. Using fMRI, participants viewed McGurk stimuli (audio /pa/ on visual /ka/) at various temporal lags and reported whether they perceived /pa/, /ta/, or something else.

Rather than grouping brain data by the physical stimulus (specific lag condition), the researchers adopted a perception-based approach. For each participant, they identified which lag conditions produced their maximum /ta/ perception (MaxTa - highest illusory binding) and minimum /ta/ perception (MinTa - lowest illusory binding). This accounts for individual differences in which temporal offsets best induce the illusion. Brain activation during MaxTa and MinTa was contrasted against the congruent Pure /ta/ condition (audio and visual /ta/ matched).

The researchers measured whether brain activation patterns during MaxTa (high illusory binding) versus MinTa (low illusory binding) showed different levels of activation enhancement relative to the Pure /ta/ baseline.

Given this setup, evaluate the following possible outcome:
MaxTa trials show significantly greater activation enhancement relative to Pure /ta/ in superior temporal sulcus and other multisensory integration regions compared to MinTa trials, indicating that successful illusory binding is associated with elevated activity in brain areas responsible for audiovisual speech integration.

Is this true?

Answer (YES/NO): YES